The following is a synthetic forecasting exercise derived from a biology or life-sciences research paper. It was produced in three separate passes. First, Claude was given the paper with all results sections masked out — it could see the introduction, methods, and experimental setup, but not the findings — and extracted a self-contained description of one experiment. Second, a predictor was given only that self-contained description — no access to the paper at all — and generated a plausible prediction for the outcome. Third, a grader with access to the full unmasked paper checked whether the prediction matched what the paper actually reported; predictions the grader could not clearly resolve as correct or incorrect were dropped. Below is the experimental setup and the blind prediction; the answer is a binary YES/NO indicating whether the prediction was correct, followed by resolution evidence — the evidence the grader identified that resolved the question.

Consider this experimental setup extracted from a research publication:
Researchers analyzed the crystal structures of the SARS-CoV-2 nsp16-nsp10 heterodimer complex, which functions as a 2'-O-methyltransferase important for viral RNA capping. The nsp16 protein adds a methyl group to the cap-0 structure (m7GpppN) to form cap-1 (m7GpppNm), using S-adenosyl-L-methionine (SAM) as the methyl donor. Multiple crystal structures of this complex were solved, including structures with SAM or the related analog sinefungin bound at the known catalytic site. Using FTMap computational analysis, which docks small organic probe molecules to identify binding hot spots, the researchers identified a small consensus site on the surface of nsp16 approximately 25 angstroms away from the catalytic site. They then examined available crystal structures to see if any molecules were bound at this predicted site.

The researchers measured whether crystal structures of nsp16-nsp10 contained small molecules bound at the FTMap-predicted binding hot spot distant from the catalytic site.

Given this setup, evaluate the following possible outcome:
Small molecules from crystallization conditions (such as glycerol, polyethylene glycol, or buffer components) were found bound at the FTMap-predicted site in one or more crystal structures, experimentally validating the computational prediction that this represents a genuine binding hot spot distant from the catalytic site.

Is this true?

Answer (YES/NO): YES